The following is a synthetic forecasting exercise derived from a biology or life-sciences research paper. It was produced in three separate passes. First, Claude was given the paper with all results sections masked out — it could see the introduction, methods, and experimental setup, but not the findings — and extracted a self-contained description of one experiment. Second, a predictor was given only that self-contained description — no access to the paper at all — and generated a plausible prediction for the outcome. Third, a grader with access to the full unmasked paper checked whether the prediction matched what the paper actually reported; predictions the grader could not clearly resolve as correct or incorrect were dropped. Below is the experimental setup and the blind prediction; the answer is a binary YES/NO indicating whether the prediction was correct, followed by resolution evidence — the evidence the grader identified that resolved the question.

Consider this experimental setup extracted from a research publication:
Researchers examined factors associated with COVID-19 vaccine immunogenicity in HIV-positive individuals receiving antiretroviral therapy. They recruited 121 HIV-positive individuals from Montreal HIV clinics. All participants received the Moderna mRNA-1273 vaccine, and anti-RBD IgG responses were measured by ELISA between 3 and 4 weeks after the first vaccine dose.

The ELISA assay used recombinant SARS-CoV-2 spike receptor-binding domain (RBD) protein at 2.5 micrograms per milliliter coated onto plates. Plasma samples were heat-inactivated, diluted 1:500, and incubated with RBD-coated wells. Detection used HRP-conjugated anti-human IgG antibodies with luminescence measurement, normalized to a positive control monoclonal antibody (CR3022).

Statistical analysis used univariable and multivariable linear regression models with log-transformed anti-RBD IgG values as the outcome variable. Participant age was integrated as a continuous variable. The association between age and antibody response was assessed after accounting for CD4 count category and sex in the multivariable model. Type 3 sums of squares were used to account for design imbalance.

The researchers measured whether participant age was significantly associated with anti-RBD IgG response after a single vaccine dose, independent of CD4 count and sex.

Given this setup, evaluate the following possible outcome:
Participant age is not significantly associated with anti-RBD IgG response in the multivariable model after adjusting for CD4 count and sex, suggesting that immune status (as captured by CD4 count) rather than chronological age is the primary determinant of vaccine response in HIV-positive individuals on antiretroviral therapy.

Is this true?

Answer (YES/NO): NO